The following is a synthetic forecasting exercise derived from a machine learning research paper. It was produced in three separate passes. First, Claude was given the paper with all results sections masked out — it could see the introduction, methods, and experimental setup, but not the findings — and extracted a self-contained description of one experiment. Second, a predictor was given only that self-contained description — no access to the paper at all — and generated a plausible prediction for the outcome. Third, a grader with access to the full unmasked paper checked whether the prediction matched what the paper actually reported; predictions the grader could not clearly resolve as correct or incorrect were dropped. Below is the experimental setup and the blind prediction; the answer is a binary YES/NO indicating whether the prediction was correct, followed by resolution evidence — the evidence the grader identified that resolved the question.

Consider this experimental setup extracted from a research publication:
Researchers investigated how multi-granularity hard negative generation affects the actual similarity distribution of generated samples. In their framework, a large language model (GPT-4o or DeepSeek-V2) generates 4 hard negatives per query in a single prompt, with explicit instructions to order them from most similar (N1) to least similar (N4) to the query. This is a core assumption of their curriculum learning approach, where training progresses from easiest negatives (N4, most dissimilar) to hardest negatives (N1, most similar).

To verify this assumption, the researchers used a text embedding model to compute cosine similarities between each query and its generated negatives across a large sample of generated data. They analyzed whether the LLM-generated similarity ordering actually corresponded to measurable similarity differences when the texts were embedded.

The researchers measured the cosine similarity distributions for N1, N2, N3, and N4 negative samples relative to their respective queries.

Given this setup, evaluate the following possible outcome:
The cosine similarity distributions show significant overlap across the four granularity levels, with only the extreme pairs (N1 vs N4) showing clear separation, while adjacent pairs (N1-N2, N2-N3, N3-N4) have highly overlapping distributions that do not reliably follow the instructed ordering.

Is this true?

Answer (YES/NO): NO